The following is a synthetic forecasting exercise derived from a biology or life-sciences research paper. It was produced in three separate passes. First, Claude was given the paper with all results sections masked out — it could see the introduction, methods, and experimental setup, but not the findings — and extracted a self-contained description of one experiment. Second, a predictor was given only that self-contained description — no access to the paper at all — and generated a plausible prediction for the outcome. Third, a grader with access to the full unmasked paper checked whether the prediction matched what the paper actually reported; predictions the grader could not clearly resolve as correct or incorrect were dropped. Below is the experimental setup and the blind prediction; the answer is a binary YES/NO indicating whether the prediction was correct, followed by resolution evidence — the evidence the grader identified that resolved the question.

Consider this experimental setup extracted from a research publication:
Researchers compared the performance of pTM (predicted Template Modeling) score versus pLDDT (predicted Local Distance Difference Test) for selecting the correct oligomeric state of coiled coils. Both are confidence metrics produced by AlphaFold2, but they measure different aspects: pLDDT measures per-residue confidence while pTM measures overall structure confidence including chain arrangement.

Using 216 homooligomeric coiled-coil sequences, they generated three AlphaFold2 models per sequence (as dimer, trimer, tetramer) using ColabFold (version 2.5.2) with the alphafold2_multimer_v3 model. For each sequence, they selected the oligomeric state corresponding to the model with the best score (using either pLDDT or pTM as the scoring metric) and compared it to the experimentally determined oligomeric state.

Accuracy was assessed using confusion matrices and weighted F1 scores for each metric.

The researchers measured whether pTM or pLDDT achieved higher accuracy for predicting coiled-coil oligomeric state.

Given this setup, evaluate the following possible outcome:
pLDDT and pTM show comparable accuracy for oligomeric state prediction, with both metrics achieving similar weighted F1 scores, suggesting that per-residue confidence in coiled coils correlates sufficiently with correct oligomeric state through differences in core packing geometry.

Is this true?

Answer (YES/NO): NO